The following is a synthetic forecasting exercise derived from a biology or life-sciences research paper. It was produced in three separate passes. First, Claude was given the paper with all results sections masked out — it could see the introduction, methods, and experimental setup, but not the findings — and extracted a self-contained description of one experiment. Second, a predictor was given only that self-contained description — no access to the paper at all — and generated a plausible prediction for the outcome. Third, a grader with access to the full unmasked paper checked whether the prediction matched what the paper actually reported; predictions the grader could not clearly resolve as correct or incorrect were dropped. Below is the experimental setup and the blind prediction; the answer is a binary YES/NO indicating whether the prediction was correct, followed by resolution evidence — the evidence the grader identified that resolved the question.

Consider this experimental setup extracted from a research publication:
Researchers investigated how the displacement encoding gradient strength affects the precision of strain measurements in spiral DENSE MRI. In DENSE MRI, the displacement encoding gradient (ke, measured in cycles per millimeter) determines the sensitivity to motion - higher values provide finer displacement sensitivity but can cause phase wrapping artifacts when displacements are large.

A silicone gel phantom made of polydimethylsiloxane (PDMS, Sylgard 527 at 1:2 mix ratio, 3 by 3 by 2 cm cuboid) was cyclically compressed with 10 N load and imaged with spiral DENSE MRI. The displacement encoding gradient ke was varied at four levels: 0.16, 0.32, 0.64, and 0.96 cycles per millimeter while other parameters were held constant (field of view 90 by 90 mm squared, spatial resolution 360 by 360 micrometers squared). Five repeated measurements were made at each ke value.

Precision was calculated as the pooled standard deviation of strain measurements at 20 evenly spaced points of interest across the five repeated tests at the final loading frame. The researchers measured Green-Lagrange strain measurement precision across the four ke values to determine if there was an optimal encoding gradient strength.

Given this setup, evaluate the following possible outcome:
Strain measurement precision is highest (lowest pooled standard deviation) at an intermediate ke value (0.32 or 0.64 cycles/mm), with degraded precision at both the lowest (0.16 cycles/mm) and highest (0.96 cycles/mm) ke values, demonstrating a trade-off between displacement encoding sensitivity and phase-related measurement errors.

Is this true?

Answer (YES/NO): NO